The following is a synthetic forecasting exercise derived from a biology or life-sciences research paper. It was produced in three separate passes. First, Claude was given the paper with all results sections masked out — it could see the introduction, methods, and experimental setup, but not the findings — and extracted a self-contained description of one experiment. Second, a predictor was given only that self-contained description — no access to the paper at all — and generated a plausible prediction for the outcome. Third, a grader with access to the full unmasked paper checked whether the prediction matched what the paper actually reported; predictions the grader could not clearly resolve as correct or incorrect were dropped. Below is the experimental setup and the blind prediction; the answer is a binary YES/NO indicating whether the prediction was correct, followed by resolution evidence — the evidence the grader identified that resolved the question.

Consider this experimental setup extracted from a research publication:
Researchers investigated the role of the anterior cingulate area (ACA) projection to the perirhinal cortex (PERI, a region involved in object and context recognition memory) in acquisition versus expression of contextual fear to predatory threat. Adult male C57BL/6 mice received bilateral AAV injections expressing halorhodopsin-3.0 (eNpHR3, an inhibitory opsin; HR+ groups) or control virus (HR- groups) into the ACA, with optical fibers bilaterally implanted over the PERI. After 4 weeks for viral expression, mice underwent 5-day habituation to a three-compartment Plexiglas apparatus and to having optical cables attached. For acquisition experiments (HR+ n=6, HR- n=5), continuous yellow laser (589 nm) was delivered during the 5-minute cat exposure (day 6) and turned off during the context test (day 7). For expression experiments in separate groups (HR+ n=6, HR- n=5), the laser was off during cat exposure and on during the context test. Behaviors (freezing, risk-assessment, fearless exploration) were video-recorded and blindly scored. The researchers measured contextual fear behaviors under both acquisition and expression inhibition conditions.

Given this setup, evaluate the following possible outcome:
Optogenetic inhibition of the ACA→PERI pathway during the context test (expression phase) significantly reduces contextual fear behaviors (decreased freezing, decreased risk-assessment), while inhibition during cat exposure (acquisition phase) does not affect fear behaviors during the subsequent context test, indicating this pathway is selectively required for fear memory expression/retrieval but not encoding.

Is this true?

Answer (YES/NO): NO